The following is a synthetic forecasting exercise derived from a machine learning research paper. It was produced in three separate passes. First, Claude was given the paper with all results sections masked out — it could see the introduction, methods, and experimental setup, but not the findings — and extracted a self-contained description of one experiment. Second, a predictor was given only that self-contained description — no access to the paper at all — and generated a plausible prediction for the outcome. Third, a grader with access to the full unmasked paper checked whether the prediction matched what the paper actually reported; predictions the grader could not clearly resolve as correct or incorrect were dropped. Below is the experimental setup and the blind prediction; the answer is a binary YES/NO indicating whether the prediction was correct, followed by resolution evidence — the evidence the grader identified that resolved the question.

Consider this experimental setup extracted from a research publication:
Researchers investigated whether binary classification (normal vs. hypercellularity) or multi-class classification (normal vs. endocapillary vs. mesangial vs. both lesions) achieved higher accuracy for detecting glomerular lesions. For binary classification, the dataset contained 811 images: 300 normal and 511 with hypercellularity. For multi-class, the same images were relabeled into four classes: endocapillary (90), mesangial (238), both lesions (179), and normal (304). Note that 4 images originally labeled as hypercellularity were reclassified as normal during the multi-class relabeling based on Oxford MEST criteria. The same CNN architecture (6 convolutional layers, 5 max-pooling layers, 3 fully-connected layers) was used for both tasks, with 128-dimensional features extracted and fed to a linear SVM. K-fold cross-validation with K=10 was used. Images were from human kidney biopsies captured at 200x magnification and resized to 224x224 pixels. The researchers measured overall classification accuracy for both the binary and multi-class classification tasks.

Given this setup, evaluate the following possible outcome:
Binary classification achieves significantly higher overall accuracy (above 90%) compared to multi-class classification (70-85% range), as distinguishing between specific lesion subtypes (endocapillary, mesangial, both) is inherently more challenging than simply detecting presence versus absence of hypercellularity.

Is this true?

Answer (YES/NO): NO